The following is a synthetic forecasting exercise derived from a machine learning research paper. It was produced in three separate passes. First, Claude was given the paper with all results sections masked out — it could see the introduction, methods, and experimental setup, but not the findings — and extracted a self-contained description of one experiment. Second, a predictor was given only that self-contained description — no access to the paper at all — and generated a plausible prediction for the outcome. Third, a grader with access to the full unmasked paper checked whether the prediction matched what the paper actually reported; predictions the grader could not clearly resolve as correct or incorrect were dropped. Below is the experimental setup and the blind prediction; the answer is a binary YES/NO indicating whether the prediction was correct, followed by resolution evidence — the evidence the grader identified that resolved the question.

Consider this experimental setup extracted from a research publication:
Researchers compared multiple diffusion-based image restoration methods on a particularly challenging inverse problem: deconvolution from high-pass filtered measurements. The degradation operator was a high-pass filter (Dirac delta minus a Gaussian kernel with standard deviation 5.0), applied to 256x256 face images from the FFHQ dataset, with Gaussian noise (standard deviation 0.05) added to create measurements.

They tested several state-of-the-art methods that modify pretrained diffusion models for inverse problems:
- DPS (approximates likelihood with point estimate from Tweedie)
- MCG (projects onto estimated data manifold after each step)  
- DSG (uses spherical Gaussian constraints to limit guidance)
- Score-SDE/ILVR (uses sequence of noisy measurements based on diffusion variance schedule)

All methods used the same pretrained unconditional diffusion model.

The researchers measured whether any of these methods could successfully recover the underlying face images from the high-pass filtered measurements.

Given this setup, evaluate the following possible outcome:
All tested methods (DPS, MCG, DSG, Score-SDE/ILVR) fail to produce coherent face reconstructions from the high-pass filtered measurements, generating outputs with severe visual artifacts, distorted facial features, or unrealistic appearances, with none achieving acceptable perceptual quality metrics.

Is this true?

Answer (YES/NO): NO